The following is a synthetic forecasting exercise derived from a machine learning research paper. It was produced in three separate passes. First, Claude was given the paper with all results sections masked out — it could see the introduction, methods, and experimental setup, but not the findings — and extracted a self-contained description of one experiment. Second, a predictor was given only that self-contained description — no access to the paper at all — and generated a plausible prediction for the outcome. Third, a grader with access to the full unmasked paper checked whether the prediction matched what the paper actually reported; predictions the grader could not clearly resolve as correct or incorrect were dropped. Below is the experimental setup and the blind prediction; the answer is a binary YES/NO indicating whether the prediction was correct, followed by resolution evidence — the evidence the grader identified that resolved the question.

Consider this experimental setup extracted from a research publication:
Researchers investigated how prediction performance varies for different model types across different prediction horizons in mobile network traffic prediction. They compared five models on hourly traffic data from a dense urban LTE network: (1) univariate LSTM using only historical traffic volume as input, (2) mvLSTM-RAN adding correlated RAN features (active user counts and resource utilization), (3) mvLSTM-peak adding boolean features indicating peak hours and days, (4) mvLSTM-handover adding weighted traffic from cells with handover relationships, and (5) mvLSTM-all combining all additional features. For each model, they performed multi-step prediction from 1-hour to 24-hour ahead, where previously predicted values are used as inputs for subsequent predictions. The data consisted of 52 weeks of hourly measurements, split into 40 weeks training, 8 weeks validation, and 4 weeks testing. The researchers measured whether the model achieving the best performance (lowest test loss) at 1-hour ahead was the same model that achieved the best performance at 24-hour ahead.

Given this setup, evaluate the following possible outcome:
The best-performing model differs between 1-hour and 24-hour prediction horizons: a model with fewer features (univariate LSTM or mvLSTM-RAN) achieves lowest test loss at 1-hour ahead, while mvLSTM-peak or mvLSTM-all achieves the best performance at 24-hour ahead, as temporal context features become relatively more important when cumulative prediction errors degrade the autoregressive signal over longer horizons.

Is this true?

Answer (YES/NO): NO